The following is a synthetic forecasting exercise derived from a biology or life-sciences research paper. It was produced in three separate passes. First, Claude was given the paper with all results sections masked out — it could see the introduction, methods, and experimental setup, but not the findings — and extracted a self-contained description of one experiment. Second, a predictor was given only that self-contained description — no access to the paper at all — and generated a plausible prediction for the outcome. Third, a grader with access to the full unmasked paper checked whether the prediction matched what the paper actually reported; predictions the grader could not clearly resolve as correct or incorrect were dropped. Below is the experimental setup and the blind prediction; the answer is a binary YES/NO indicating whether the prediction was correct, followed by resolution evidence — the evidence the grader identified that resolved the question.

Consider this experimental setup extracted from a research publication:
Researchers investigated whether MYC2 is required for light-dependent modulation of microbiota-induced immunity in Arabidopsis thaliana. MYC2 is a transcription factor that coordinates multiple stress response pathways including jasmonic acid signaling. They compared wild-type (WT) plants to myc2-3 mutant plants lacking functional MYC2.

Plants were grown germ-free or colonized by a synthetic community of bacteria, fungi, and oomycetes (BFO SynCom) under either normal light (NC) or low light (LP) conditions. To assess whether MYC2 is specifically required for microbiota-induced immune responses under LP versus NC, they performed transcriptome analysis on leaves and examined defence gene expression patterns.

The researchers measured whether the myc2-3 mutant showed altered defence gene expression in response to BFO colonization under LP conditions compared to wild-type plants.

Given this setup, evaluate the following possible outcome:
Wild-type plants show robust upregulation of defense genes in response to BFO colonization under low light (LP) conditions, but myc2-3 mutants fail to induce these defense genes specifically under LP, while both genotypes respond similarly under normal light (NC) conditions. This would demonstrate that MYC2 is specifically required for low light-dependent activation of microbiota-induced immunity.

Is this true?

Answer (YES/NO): NO